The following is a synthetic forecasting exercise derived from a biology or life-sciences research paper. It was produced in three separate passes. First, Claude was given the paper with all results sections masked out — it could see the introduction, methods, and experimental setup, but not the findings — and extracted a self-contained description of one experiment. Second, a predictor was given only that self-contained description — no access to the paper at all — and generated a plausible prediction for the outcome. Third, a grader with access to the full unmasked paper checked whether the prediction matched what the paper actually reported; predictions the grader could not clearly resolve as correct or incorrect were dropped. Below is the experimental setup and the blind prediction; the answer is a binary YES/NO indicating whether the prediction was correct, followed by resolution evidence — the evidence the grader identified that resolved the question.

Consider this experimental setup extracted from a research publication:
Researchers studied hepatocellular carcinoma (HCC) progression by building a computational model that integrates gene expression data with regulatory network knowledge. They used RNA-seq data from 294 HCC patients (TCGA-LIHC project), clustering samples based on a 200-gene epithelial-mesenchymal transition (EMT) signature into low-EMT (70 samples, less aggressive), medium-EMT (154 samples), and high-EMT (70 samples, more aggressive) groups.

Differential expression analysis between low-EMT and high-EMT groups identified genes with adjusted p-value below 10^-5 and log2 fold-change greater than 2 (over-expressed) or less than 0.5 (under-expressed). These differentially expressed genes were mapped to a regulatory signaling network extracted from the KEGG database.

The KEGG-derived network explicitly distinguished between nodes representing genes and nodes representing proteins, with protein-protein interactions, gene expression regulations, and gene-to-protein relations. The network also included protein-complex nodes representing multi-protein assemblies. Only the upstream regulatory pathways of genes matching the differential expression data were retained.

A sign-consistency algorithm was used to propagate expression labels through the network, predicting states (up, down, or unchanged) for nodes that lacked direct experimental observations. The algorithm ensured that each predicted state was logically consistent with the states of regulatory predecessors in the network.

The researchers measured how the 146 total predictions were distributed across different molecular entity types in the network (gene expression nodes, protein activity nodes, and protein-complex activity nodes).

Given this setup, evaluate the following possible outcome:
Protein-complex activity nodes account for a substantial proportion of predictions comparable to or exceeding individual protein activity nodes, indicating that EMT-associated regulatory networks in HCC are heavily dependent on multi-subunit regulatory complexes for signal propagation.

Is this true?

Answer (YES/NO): NO